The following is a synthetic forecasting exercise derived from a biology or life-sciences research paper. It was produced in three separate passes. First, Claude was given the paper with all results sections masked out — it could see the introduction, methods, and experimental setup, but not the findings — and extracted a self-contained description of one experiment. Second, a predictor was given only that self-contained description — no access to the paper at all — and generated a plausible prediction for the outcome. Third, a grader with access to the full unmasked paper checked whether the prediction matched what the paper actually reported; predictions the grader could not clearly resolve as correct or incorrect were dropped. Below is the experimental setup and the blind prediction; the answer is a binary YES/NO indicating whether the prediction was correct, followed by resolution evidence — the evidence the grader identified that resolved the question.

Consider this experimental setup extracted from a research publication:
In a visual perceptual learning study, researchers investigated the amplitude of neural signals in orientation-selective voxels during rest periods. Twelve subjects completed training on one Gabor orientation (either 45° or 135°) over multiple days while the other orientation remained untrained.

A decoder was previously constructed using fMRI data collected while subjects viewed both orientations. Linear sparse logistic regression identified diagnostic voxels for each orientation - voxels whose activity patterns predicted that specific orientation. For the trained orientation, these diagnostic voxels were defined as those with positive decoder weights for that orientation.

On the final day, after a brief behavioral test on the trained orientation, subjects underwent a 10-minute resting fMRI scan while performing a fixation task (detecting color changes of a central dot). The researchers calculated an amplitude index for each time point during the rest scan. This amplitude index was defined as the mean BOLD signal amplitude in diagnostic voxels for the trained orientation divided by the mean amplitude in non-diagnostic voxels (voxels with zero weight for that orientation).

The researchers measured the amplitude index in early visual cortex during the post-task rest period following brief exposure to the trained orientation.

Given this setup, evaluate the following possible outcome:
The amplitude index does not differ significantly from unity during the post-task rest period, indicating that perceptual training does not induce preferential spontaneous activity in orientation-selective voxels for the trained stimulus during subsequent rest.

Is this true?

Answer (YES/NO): NO